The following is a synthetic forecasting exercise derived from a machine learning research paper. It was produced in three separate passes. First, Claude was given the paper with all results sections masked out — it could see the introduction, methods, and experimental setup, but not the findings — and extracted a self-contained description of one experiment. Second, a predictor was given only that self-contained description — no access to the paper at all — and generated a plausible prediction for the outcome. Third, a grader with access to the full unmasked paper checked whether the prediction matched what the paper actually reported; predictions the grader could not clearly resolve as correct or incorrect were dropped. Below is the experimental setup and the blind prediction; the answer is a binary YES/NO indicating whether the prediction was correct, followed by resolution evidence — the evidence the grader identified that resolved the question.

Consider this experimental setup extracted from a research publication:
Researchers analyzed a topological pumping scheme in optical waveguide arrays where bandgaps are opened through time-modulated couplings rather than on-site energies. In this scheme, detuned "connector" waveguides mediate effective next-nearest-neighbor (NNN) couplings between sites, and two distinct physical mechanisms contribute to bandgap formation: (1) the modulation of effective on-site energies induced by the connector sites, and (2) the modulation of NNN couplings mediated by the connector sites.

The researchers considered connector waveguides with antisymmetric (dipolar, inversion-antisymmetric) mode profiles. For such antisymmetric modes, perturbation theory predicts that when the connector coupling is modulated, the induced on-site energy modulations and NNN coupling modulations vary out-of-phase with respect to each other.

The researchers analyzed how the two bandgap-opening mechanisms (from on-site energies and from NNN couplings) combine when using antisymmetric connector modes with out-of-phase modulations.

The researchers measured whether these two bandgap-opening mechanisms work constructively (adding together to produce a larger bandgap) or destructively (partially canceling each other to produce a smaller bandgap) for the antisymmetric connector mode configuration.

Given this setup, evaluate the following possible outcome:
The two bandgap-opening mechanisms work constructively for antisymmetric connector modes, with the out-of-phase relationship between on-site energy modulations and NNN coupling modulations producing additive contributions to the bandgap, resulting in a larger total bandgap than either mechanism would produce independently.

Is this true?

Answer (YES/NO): YES